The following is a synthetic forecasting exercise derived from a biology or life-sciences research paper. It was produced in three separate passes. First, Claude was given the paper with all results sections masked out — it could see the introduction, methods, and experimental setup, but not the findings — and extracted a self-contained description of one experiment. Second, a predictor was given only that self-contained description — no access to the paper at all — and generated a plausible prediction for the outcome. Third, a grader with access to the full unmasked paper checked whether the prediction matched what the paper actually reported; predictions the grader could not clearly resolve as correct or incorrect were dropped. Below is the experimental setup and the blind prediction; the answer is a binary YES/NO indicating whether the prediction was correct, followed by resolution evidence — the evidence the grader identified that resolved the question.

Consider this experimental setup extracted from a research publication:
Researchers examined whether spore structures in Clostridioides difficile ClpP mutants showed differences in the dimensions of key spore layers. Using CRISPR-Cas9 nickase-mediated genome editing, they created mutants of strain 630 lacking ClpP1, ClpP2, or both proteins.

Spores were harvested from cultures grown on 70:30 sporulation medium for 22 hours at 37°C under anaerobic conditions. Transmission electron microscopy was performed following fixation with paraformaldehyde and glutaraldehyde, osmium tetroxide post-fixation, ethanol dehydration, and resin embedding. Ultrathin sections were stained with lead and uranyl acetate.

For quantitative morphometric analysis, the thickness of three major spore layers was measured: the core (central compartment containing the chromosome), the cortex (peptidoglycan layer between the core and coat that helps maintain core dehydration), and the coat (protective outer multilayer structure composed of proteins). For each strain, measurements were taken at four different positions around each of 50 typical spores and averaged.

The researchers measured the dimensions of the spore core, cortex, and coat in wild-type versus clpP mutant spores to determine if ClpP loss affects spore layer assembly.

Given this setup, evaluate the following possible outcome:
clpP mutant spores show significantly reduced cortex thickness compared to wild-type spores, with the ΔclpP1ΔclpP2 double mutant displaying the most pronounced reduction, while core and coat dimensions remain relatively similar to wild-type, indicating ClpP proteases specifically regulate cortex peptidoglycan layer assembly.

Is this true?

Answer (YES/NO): NO